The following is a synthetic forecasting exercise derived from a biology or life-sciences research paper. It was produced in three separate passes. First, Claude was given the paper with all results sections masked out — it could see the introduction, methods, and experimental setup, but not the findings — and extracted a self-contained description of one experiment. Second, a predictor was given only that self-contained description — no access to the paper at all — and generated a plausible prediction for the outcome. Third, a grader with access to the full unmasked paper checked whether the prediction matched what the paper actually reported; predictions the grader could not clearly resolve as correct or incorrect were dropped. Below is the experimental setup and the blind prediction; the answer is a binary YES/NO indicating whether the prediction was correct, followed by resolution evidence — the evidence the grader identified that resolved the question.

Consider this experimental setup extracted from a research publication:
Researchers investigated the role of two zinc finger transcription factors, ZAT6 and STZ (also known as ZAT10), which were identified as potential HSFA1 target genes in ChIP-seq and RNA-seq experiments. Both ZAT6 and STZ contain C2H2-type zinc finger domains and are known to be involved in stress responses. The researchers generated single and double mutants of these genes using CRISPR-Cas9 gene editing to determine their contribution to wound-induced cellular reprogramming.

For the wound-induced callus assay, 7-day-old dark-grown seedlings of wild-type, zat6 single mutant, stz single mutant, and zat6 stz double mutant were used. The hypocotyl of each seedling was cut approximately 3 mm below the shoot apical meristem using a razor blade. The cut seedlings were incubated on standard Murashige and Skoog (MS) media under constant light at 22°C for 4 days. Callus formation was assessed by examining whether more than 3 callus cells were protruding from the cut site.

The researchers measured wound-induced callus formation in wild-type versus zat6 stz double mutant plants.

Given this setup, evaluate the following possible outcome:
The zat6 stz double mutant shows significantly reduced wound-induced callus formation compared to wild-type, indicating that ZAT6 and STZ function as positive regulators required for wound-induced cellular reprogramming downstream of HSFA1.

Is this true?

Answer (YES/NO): YES